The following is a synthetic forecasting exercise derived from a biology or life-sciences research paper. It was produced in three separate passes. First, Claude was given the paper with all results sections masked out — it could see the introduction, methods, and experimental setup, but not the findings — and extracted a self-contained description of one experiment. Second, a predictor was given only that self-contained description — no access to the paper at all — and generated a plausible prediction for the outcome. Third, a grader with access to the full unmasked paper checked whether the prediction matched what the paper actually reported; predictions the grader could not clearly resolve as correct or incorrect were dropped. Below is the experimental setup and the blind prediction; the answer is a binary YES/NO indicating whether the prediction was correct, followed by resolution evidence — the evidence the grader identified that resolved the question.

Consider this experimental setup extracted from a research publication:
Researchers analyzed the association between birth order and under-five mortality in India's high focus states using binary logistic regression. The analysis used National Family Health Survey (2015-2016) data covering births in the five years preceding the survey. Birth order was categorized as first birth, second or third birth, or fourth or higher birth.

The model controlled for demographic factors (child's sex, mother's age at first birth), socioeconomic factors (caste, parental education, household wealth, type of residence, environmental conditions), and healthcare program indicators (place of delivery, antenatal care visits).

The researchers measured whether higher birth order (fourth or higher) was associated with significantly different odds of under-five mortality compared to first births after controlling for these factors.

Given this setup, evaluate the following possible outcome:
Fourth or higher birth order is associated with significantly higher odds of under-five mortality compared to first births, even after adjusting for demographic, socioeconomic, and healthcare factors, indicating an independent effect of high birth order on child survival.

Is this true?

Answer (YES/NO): YES